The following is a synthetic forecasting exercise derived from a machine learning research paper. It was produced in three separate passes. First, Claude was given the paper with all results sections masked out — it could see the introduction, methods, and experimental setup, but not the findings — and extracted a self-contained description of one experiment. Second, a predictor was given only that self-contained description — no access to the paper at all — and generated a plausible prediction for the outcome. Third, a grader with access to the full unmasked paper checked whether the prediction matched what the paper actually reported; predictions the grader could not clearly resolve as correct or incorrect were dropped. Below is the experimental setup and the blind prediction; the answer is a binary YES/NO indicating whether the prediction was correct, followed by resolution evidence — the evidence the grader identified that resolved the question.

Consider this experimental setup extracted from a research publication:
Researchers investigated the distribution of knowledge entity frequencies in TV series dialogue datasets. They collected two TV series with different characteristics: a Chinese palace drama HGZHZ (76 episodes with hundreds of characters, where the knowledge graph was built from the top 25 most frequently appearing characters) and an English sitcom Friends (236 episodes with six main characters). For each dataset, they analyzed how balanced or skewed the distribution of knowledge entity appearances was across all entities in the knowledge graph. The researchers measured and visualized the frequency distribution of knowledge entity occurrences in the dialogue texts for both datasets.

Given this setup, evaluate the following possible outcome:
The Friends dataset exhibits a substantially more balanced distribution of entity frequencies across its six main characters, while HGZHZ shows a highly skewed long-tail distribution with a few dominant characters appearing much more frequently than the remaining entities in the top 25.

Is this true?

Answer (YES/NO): NO